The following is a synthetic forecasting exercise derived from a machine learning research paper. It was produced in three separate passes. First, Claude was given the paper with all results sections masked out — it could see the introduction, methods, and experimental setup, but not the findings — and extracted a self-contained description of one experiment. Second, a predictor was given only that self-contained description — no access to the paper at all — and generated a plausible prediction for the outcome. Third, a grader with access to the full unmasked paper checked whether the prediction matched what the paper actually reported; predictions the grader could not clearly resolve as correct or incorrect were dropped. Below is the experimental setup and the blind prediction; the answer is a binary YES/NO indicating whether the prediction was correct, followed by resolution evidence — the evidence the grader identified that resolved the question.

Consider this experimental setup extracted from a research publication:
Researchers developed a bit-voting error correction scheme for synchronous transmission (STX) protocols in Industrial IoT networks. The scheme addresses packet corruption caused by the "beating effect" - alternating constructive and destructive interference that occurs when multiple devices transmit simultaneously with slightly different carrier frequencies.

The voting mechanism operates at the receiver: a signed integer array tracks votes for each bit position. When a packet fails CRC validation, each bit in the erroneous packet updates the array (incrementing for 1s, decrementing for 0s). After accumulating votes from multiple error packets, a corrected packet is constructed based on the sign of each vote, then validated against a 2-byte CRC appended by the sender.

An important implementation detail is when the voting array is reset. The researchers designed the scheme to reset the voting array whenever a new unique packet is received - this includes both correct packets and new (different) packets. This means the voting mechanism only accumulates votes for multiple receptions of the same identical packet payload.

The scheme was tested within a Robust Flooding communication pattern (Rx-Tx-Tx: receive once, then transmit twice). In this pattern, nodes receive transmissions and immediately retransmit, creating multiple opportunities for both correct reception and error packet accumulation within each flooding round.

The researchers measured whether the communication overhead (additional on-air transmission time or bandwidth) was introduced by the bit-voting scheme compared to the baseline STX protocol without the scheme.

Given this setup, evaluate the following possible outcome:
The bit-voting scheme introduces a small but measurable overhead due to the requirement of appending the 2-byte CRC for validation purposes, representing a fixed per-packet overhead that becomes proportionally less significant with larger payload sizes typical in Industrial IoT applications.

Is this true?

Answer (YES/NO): YES